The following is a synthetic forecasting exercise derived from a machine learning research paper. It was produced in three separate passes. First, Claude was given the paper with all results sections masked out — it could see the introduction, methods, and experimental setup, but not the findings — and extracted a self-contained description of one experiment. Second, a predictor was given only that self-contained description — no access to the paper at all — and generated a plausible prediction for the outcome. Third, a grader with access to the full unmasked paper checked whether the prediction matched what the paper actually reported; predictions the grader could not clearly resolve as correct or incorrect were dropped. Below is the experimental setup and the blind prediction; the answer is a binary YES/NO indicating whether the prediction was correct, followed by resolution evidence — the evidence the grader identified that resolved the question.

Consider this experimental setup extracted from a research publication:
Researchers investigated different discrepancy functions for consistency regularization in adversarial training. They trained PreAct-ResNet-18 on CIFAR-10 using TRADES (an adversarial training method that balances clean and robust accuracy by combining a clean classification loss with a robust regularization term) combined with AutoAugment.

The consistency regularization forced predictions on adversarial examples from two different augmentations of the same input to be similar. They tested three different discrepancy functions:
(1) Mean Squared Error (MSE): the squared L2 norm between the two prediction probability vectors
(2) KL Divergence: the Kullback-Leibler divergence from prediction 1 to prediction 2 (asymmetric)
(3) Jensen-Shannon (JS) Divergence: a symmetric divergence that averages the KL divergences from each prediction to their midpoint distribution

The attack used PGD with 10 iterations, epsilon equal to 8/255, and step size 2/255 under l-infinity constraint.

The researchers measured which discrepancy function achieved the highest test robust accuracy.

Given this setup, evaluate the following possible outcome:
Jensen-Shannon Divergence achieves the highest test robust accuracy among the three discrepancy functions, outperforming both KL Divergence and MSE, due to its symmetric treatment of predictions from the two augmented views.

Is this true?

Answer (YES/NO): YES